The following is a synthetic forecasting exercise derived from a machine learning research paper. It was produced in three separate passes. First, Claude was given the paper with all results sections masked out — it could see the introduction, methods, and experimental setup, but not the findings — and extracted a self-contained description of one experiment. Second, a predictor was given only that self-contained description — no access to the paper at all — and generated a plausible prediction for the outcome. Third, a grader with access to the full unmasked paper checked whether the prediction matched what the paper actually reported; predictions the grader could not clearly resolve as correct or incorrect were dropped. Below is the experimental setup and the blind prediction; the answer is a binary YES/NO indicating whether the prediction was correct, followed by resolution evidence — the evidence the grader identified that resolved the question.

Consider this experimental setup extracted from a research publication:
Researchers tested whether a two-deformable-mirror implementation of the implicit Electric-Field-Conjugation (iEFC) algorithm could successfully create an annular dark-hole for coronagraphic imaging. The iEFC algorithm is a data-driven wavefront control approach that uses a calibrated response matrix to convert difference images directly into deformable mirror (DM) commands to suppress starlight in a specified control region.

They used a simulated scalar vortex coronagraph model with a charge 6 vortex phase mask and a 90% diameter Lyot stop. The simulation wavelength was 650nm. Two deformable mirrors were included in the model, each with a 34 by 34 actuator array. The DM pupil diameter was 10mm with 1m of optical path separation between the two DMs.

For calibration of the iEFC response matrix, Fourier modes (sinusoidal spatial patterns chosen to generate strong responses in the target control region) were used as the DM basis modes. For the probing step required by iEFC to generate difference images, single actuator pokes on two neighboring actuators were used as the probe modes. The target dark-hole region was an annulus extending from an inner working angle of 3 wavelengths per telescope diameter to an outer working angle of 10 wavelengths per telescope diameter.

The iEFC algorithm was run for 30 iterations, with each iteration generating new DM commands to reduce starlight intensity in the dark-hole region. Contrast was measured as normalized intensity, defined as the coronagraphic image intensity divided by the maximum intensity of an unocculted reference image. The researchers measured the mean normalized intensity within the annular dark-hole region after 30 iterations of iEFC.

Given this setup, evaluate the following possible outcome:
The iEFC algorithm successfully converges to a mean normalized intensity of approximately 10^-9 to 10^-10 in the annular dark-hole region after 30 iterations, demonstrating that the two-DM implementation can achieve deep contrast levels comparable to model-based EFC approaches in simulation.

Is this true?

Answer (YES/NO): YES